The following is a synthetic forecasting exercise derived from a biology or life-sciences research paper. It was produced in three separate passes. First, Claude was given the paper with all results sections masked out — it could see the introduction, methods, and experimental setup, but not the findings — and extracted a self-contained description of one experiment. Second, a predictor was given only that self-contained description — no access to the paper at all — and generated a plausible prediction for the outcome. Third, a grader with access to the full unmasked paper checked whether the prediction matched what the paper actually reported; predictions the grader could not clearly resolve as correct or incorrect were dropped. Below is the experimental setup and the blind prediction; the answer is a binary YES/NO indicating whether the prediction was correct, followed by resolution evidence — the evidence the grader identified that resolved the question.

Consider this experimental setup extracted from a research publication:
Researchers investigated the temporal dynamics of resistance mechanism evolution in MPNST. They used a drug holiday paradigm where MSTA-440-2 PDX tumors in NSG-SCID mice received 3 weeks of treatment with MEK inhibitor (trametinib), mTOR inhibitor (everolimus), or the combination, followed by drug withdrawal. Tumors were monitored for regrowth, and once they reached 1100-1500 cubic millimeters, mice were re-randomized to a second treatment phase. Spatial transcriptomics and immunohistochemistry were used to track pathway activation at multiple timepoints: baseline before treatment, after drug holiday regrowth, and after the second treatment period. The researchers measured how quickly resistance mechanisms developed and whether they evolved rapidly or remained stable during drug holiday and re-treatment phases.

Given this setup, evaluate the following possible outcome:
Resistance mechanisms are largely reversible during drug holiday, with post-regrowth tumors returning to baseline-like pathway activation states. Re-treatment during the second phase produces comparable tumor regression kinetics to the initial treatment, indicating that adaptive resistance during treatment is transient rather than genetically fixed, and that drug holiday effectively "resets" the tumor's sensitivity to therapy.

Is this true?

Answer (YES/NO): NO